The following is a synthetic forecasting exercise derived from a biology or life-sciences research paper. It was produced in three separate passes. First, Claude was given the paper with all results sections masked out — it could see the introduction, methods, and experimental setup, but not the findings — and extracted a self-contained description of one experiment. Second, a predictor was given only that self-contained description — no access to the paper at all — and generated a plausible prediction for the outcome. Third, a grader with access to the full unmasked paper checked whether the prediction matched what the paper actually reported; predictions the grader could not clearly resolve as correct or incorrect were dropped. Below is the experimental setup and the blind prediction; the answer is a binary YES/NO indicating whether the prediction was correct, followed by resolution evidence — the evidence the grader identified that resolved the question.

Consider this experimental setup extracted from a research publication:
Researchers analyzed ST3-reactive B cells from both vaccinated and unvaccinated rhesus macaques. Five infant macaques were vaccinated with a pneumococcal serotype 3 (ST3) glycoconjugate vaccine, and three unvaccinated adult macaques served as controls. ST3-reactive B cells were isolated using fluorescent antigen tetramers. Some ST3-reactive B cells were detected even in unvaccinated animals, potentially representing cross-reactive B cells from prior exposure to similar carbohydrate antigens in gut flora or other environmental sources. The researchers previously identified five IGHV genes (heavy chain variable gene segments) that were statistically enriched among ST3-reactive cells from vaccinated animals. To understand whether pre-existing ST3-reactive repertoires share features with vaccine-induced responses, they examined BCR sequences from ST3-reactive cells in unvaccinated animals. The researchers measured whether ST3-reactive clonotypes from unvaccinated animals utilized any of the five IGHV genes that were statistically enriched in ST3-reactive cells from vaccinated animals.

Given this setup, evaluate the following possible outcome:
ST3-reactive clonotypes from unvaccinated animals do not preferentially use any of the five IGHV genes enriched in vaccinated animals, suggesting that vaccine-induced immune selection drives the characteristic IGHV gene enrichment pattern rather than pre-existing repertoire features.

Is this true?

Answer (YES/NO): NO